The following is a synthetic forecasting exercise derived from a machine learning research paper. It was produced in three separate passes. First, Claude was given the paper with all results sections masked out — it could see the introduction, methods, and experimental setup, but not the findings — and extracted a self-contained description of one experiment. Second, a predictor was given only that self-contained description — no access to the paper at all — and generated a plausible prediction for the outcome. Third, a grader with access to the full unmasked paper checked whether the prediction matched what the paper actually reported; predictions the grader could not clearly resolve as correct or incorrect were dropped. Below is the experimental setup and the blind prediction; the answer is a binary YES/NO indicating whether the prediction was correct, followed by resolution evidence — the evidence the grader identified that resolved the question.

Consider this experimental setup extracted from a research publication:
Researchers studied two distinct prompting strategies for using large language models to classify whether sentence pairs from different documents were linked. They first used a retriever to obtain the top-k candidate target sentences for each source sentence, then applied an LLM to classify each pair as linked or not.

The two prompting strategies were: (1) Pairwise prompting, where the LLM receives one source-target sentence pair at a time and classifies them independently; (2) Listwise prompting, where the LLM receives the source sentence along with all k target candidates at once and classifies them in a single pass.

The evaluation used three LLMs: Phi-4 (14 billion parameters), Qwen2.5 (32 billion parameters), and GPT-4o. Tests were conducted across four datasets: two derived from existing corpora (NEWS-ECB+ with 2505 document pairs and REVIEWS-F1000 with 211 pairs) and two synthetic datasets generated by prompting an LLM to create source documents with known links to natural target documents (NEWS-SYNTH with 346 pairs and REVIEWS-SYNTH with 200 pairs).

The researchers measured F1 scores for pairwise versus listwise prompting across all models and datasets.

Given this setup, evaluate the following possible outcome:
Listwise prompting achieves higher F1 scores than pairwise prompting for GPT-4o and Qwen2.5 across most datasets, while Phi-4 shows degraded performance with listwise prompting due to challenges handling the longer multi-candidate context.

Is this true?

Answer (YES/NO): NO